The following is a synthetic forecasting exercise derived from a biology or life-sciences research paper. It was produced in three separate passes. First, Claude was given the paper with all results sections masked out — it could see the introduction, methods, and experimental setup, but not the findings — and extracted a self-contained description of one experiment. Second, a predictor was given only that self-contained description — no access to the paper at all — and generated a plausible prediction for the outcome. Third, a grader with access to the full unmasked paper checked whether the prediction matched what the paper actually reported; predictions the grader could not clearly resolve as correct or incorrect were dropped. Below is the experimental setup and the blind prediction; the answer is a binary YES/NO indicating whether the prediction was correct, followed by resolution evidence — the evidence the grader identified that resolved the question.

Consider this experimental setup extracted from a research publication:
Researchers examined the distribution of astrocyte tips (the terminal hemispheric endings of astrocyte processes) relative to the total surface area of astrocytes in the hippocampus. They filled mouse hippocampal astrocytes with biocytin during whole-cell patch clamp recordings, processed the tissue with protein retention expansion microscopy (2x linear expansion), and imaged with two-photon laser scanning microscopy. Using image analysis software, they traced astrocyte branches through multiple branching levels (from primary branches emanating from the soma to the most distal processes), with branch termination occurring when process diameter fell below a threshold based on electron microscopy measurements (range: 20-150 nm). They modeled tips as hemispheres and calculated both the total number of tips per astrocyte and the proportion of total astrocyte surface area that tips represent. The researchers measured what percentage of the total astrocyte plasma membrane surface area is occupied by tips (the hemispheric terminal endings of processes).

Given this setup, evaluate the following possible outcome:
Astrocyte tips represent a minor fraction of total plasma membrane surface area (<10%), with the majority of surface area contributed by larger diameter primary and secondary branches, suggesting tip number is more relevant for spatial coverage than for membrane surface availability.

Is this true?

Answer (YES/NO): YES